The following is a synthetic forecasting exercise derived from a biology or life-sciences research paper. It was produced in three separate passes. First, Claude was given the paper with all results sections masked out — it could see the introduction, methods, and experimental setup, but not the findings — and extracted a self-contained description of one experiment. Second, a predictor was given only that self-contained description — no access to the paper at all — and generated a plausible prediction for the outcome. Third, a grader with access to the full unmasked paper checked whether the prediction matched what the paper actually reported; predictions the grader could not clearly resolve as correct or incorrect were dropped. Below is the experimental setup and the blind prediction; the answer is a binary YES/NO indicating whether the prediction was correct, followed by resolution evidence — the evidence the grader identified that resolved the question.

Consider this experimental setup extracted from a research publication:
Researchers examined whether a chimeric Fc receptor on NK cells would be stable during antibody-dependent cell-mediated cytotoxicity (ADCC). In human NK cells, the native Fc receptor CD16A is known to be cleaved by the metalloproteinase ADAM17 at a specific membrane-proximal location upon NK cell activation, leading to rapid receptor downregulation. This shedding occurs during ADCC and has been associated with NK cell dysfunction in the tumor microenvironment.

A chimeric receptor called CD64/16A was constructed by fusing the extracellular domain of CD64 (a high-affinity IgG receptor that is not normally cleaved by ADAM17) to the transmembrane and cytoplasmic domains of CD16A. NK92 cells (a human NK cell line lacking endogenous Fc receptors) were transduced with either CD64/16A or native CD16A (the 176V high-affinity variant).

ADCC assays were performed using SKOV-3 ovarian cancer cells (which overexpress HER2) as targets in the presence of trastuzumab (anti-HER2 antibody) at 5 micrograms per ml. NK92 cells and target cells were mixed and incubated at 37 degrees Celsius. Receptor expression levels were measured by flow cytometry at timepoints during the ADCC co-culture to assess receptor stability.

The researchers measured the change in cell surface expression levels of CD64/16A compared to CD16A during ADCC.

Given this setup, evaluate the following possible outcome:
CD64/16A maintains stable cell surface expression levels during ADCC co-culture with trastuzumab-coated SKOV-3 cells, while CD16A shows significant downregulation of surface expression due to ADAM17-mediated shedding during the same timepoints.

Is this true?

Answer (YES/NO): YES